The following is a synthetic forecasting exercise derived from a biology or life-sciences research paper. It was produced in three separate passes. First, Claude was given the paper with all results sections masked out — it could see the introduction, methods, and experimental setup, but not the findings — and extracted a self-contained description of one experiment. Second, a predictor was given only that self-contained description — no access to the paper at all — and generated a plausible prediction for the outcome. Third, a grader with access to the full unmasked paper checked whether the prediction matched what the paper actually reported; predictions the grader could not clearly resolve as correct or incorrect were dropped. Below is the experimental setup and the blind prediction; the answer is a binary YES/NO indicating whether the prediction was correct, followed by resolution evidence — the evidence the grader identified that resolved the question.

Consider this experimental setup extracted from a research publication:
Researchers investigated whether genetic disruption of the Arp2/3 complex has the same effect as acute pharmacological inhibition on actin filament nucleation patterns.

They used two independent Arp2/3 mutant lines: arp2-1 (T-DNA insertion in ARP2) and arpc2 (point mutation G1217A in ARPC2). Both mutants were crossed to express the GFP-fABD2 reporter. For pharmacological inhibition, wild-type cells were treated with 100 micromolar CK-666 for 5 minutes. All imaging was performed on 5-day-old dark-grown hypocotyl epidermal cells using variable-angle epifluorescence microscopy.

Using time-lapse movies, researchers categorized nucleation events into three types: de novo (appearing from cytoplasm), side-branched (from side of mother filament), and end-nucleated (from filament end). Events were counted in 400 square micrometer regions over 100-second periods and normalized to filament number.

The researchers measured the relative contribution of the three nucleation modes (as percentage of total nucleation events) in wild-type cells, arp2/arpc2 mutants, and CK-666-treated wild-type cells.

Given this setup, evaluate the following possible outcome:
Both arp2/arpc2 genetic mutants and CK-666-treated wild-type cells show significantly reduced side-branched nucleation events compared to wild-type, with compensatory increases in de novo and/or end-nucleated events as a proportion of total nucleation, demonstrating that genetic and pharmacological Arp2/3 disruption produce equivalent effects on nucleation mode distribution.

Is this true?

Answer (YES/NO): NO